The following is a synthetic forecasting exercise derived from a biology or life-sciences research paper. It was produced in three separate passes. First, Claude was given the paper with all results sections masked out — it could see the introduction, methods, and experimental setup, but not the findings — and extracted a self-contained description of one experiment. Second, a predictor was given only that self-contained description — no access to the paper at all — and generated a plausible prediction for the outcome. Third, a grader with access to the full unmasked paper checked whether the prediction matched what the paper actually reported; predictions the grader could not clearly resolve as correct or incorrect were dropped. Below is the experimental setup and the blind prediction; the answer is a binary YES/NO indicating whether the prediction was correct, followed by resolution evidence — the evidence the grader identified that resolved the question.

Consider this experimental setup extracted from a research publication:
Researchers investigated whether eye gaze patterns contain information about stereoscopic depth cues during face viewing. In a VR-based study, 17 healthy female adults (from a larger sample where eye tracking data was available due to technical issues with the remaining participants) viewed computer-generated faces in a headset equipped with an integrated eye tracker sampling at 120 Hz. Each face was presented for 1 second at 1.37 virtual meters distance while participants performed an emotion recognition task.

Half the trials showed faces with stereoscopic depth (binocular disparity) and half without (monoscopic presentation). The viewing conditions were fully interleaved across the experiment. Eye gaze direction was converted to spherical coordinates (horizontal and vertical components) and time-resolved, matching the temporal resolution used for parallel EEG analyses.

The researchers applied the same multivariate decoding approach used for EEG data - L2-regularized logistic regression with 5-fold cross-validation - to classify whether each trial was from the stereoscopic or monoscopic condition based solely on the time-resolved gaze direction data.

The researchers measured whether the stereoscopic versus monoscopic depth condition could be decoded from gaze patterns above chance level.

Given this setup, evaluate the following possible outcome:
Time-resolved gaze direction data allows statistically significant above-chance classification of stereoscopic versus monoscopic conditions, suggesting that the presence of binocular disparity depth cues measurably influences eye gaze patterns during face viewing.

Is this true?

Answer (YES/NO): NO